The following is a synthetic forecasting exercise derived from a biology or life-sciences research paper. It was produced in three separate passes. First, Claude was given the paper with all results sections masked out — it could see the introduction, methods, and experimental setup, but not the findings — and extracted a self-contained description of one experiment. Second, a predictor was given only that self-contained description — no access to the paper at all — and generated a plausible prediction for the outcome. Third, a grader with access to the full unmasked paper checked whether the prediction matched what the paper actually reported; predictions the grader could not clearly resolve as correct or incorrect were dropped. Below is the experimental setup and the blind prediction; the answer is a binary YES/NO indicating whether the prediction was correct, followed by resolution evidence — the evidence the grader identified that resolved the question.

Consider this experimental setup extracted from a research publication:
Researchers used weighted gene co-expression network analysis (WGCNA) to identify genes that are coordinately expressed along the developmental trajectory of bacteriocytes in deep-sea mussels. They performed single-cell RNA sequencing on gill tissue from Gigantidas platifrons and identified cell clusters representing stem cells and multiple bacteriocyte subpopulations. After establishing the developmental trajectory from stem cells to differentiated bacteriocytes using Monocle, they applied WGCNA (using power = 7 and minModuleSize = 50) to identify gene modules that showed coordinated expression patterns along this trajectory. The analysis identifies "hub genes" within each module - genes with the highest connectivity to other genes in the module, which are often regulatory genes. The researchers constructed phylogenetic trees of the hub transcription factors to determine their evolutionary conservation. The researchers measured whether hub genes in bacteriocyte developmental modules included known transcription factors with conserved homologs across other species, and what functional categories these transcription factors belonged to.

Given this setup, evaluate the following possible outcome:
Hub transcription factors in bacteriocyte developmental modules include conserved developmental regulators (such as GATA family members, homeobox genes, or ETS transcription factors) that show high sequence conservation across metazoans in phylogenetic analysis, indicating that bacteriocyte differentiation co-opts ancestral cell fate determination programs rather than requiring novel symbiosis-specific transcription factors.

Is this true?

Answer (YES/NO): YES